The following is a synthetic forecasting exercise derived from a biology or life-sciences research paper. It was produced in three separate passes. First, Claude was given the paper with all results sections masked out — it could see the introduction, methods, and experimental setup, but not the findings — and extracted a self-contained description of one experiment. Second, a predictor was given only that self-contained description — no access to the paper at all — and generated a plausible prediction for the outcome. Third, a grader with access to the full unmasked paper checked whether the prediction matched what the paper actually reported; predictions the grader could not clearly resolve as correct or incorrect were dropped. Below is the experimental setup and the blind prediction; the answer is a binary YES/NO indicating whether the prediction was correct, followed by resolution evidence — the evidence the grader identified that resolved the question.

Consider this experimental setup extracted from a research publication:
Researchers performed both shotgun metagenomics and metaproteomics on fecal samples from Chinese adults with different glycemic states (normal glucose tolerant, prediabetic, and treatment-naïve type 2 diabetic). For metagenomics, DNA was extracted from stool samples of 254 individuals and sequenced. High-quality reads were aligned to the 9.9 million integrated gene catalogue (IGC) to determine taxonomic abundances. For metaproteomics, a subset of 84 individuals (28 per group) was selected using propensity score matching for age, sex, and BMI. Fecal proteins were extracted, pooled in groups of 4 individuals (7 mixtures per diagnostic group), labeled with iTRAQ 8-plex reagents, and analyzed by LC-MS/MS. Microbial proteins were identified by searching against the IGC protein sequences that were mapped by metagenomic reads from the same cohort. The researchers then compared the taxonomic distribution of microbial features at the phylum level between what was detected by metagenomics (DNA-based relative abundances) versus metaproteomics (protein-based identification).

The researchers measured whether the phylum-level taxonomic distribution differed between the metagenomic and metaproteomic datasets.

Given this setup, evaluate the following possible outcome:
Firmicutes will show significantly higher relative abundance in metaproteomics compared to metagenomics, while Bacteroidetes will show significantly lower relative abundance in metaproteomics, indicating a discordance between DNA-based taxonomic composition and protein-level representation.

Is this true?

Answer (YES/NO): NO